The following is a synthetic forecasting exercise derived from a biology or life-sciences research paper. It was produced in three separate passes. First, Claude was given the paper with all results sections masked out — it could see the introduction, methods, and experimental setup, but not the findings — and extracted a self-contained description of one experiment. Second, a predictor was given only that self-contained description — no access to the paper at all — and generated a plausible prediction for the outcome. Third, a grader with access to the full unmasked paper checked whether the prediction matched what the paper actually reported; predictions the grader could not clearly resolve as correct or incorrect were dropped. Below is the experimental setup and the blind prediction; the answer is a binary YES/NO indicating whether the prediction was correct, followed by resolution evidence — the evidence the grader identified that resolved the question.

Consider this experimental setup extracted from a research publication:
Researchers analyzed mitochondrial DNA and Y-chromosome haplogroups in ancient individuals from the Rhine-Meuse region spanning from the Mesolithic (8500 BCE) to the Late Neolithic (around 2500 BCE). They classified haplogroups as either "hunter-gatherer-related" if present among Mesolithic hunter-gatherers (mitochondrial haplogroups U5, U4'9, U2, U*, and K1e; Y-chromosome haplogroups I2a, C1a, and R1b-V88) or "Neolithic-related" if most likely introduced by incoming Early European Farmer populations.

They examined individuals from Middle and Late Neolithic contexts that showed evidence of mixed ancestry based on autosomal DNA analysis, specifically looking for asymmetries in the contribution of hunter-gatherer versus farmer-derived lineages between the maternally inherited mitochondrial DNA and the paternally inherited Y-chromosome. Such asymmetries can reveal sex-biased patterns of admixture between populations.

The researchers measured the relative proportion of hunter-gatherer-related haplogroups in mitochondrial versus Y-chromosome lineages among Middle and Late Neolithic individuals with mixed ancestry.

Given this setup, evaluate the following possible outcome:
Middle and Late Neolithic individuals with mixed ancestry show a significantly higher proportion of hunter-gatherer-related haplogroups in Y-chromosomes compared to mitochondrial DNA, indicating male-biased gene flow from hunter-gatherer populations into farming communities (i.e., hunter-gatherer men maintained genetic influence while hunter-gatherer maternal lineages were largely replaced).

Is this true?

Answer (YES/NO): YES